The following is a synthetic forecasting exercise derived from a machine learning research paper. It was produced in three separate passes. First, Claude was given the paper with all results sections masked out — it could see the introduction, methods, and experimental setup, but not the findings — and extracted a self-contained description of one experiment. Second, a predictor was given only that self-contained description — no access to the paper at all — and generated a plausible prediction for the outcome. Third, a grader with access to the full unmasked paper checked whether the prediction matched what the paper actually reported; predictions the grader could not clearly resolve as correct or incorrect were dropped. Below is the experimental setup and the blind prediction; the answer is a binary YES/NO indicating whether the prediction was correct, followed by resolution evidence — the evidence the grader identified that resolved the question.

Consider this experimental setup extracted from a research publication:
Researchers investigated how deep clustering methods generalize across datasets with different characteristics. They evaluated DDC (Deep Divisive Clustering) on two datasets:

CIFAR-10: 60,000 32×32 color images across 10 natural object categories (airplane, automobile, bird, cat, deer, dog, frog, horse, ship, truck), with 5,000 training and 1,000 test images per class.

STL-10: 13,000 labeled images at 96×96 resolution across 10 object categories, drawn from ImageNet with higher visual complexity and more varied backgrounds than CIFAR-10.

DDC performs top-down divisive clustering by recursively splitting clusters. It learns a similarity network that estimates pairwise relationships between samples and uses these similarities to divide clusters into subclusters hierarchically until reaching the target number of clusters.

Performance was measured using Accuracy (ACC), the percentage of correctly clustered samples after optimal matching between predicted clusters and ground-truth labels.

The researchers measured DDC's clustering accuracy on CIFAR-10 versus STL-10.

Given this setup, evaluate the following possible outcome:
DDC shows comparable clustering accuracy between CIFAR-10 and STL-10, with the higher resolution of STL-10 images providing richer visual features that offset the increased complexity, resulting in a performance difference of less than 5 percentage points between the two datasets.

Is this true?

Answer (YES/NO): YES